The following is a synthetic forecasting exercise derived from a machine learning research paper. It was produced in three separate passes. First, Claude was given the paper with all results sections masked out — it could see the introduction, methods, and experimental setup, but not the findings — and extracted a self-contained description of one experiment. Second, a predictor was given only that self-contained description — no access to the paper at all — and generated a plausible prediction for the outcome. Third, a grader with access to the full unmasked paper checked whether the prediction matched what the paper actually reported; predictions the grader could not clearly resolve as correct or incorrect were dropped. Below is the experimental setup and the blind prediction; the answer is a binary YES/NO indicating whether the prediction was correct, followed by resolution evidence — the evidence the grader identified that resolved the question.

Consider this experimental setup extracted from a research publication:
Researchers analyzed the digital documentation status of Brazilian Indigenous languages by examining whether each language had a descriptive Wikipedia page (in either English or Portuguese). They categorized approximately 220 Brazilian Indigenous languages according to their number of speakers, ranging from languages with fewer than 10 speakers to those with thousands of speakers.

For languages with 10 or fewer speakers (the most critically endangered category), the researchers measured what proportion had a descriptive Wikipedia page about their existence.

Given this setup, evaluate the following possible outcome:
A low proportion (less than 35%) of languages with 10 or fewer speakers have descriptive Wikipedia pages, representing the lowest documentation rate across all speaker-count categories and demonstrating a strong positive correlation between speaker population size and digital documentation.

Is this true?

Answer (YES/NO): NO